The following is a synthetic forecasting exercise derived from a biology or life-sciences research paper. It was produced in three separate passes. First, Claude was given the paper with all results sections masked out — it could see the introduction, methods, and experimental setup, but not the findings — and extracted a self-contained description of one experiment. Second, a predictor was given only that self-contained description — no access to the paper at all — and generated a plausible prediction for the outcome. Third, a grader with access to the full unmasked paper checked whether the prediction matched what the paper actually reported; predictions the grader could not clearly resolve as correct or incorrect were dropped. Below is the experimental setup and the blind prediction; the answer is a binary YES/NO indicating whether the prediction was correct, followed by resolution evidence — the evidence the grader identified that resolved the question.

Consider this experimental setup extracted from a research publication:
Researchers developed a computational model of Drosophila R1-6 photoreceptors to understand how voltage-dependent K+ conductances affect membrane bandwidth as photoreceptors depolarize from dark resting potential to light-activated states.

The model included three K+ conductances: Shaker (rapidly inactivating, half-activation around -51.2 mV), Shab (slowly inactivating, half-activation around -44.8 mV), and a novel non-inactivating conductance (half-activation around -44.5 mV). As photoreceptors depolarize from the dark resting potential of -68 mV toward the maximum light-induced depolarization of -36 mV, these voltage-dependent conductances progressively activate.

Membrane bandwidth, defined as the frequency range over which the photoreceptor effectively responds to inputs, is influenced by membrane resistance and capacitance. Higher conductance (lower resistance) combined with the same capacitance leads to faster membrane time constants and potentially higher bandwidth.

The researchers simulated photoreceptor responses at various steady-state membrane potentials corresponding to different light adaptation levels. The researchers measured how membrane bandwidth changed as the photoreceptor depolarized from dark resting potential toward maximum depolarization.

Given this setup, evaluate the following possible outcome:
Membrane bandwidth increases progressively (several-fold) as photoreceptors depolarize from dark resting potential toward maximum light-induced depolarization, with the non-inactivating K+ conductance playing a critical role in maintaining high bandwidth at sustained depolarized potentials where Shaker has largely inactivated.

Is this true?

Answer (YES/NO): NO